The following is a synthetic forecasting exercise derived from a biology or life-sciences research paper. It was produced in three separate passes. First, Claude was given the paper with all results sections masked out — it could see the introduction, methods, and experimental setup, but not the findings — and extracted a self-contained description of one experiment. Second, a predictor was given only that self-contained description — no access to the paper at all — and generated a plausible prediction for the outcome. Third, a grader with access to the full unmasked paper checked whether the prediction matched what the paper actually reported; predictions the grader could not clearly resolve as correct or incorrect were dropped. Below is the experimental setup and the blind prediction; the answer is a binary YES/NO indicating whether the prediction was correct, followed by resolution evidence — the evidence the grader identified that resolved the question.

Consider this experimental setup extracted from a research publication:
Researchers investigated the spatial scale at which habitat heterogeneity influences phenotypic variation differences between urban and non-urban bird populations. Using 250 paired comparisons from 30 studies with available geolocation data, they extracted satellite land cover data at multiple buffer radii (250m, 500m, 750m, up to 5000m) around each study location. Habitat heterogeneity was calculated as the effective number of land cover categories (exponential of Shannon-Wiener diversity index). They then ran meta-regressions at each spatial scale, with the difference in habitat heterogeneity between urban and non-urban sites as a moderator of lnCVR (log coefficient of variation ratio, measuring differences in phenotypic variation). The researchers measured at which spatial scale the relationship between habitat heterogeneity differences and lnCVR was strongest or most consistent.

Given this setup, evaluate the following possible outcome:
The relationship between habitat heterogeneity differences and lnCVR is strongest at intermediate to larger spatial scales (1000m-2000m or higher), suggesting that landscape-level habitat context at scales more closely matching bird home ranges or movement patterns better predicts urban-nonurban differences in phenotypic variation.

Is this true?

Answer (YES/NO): YES